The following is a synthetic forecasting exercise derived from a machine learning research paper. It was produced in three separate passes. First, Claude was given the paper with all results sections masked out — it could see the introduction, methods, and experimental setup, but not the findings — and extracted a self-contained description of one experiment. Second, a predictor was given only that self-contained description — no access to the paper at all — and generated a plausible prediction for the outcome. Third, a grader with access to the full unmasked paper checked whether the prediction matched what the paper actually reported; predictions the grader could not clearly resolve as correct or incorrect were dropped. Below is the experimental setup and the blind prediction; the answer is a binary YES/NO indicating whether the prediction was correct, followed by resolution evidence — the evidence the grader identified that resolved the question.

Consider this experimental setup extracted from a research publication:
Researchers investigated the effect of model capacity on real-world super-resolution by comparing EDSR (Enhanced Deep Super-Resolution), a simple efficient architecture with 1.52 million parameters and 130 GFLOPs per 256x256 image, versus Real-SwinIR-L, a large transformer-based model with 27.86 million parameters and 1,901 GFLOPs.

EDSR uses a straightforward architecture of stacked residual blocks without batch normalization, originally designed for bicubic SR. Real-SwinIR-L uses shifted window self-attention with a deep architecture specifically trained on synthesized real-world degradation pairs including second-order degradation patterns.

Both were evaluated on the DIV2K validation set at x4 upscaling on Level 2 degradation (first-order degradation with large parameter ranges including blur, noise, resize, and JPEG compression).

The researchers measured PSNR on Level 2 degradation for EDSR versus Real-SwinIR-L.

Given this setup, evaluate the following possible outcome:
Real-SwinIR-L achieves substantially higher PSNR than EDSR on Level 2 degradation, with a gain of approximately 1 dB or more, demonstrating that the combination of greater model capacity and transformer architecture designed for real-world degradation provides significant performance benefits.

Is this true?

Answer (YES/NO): NO